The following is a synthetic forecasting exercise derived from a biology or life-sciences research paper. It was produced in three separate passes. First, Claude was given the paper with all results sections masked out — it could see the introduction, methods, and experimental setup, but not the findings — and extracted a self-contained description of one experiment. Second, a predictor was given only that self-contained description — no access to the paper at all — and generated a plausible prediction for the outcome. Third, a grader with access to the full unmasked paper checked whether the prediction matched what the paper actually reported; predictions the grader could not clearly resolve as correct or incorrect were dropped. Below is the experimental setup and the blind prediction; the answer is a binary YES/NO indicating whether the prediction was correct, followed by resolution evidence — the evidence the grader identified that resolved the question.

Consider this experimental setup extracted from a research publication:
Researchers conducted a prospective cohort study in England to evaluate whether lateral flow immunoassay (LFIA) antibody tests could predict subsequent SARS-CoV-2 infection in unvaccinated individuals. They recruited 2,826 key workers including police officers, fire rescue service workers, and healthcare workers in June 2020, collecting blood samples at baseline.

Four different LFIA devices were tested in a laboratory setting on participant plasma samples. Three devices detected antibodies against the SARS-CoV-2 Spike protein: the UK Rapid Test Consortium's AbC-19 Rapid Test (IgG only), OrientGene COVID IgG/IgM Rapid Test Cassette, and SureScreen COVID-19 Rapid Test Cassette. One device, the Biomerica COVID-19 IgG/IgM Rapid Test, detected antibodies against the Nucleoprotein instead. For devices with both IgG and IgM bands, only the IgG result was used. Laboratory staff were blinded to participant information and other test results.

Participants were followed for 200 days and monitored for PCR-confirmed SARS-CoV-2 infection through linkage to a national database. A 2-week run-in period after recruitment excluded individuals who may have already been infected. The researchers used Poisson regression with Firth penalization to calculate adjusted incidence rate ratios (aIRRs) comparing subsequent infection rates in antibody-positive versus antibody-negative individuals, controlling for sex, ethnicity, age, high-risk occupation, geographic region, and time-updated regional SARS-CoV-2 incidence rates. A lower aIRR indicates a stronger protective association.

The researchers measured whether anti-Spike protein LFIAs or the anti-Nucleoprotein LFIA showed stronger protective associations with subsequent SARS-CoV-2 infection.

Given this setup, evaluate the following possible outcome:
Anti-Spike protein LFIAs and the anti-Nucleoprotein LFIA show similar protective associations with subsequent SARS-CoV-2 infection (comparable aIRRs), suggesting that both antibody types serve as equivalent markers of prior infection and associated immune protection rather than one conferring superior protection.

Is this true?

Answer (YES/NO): NO